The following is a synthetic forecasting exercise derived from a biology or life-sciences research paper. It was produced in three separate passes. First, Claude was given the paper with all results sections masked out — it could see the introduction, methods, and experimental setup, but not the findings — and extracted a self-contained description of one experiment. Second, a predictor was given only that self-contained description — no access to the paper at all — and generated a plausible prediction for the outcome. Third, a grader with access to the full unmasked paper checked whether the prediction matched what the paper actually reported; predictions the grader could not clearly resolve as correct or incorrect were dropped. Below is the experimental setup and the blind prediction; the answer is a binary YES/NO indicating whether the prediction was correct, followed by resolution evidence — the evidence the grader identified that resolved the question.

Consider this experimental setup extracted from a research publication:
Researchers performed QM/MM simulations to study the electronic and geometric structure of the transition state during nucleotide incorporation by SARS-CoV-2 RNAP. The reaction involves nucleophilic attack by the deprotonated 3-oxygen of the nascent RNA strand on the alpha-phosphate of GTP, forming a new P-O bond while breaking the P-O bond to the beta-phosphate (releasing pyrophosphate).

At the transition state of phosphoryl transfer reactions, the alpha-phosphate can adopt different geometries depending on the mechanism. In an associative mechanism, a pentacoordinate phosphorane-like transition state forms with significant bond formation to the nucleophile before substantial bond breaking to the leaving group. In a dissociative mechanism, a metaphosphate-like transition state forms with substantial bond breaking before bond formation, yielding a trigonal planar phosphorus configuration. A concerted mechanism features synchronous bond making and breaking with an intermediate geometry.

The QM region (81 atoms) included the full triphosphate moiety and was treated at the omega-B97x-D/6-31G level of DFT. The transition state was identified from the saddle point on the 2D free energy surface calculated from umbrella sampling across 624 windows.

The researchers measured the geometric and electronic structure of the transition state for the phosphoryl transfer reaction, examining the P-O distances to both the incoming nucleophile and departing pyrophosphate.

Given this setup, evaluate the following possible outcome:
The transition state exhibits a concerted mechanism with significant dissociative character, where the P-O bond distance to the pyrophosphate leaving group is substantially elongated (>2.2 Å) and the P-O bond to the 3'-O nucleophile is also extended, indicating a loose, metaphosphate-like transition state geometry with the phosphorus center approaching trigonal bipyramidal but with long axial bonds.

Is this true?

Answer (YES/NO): NO